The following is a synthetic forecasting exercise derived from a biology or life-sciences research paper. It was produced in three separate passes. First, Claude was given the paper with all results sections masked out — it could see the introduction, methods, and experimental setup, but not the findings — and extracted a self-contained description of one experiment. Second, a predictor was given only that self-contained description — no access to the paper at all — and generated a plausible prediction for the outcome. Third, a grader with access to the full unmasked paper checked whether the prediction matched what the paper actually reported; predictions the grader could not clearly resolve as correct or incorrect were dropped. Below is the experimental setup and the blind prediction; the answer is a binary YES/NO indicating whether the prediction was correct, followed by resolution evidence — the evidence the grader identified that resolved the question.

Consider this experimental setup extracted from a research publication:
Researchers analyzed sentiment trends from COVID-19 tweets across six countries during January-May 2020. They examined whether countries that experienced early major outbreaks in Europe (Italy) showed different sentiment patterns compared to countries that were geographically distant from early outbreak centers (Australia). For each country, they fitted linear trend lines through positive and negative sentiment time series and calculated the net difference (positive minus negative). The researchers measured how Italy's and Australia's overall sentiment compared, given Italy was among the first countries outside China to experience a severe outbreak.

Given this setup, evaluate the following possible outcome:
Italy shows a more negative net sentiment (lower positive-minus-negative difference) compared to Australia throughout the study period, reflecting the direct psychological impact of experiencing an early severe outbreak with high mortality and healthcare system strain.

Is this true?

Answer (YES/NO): YES